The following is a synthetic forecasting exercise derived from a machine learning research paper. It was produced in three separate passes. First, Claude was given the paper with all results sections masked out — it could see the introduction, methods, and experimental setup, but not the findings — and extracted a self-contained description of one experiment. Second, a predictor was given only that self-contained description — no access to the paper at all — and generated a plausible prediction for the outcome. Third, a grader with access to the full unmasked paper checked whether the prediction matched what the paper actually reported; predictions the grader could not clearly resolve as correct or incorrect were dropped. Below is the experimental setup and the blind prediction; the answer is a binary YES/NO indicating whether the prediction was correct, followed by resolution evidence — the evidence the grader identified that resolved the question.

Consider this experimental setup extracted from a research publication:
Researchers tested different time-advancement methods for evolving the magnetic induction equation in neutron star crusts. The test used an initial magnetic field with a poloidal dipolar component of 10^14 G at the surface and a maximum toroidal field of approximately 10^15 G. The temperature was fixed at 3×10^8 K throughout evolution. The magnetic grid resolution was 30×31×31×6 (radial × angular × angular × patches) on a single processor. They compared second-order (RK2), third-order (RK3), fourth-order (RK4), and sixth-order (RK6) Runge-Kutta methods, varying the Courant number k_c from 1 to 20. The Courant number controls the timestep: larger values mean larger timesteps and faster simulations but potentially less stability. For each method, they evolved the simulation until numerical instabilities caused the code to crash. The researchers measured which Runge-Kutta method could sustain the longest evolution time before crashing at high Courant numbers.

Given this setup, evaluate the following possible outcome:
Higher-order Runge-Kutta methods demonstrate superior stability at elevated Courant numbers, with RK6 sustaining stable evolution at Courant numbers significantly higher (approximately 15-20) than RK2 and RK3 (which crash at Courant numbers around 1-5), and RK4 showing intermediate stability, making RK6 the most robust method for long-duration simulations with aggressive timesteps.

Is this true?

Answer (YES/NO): NO